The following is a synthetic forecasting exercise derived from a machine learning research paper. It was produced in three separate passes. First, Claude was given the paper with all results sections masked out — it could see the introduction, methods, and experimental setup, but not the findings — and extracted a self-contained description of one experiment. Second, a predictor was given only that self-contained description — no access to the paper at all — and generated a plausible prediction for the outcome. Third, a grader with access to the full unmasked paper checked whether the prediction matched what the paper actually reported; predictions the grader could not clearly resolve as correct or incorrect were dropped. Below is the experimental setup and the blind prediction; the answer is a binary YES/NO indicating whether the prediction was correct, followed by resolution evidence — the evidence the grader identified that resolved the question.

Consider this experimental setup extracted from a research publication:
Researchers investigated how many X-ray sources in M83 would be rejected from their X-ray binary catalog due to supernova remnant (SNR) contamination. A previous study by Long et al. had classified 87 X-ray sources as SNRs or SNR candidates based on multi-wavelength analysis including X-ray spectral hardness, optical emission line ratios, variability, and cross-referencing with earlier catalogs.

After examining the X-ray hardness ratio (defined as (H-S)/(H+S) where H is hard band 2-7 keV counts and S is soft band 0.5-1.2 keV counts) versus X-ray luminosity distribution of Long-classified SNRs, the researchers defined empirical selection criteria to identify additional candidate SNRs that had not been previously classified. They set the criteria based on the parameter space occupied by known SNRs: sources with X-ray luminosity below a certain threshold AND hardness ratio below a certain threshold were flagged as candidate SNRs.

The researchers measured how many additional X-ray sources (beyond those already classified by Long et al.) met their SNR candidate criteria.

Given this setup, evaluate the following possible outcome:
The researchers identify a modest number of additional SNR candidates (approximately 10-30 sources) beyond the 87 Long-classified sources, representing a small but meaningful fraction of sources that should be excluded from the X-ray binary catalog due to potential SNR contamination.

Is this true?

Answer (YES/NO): YES